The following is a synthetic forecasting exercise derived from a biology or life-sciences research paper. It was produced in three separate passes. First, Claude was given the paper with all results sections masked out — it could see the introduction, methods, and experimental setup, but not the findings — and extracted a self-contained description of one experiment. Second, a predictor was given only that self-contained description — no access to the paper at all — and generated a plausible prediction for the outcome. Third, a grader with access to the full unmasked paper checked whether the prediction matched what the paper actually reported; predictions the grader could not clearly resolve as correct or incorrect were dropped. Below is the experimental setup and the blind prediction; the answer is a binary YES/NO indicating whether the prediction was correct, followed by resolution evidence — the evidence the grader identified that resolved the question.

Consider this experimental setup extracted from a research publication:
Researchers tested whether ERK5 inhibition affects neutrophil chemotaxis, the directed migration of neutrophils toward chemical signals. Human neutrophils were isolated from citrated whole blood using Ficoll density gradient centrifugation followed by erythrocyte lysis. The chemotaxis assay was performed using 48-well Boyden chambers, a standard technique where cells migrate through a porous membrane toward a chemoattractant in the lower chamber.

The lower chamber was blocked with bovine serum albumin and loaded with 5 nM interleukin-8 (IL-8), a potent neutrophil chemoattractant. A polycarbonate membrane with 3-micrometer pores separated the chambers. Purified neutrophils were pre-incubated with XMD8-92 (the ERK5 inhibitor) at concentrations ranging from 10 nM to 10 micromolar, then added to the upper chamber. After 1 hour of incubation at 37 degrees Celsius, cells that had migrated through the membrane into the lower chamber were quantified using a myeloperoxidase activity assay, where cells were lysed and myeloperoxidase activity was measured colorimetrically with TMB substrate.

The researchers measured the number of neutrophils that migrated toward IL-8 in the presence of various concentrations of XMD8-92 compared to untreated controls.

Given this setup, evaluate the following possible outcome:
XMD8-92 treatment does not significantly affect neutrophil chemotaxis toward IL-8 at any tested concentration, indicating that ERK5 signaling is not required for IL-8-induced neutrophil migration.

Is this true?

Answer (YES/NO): YES